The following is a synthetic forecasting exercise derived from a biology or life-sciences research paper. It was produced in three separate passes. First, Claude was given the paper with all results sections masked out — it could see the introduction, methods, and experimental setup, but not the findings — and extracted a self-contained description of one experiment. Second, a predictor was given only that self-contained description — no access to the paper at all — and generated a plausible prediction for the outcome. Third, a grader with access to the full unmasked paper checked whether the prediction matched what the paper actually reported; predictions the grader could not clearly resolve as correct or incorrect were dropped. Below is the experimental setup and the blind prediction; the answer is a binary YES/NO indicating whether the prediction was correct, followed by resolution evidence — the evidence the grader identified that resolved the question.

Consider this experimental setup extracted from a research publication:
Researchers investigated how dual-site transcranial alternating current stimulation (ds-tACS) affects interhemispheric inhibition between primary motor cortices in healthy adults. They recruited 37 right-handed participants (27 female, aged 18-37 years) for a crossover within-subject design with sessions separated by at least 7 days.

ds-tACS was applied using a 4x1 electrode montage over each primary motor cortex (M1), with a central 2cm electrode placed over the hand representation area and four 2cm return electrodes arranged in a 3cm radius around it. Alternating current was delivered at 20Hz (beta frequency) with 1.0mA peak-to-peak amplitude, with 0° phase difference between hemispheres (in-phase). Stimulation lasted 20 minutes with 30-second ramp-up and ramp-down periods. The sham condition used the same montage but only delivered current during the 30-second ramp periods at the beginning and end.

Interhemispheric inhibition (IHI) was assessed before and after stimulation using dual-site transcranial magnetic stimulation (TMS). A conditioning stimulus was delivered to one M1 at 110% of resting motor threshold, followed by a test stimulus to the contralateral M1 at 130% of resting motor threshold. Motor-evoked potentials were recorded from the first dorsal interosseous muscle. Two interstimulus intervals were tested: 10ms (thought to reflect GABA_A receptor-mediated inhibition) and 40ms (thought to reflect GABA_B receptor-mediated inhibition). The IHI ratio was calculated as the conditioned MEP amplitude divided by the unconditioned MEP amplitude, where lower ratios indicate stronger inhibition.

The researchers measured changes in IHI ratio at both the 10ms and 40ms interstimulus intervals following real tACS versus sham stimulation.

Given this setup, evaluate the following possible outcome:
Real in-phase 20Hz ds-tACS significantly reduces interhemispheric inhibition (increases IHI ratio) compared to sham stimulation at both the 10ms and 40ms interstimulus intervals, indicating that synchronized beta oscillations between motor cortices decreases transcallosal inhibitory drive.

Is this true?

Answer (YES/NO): NO